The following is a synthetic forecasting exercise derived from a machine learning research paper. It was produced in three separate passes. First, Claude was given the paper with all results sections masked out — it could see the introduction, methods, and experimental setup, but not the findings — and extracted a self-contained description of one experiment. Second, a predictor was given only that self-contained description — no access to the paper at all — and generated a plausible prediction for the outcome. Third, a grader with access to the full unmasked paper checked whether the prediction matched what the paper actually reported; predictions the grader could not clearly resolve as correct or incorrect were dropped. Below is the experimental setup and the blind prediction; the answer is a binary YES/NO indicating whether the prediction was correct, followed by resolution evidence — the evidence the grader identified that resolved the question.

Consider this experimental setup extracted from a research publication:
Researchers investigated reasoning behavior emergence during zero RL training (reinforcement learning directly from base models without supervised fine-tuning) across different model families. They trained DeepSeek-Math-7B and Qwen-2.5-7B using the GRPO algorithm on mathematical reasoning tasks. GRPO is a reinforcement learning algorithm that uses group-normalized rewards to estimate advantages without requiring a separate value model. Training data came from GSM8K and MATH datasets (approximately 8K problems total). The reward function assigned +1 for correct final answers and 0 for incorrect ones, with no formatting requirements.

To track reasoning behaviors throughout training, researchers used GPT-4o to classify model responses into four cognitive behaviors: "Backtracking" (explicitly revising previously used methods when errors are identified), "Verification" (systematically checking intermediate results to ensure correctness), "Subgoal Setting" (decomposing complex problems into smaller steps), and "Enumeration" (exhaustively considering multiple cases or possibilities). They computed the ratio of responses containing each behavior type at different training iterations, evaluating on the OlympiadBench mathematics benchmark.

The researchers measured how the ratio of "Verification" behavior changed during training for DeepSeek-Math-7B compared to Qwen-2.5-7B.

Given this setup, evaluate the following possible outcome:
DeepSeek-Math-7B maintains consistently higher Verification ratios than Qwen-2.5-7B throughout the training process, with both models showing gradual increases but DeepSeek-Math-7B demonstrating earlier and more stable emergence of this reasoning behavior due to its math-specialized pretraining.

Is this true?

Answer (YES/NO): NO